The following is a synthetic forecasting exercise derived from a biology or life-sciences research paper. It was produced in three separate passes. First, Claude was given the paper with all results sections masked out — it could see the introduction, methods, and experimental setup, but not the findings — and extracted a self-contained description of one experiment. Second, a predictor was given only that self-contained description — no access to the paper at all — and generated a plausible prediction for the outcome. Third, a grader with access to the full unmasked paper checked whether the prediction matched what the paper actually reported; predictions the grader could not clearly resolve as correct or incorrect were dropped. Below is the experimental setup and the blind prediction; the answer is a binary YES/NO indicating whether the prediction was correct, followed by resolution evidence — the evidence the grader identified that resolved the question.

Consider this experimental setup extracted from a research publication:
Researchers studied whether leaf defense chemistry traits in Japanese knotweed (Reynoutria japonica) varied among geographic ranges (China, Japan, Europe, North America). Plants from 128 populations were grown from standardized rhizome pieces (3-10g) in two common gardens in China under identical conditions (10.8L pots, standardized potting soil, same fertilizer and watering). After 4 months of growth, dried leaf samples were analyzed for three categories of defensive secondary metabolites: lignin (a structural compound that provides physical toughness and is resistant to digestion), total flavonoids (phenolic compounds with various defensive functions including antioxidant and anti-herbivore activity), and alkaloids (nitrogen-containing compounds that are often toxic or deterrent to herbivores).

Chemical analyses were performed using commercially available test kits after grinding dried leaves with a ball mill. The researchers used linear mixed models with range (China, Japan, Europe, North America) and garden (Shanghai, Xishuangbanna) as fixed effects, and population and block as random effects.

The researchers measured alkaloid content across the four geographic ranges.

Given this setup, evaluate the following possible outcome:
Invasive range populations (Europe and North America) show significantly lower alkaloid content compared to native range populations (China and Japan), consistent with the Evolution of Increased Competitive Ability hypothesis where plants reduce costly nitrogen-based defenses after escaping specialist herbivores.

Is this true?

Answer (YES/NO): NO